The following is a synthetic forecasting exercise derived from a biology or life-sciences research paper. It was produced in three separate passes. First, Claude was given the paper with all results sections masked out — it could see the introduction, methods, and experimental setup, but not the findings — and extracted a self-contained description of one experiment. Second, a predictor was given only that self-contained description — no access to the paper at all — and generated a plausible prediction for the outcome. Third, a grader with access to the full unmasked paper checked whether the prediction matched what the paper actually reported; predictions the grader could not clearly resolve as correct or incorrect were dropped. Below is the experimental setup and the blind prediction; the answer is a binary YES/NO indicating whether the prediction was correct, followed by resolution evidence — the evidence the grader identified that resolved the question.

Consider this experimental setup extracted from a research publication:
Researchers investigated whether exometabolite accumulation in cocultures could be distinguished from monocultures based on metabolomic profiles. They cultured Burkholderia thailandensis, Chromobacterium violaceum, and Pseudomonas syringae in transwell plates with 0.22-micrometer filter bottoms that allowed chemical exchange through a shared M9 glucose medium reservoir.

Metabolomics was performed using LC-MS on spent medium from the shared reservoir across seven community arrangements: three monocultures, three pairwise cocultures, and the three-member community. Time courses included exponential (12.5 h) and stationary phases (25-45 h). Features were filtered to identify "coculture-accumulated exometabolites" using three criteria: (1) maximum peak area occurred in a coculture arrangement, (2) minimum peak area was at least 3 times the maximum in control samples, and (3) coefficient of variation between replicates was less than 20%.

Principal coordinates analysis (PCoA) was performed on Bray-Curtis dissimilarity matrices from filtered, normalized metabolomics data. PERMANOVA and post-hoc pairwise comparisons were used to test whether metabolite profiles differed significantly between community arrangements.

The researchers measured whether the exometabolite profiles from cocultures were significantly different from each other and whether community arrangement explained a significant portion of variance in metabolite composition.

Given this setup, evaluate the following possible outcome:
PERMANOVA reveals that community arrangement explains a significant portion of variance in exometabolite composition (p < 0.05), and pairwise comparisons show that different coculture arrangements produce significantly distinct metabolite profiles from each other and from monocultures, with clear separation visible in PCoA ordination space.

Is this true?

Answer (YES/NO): YES